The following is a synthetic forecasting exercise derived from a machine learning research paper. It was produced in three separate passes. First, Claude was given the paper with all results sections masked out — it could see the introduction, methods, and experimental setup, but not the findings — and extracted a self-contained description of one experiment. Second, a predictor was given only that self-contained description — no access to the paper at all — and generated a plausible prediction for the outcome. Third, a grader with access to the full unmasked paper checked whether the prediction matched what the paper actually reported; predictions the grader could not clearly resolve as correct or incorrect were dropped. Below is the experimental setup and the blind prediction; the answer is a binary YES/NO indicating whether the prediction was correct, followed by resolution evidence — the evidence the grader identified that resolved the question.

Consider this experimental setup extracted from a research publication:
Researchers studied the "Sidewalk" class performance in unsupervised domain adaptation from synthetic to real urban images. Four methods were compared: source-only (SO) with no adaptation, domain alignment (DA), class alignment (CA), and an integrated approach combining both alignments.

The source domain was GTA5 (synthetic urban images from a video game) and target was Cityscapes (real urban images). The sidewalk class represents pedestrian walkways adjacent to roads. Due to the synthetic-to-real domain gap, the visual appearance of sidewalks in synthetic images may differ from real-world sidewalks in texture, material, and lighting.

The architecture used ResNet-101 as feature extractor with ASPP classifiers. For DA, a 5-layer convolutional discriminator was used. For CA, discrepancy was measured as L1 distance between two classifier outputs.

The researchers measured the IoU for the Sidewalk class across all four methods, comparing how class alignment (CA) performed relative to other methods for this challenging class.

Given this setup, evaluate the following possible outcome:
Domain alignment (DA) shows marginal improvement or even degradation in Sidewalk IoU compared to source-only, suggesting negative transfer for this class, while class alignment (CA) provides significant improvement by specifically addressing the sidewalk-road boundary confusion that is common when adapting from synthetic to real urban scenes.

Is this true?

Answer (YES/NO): NO